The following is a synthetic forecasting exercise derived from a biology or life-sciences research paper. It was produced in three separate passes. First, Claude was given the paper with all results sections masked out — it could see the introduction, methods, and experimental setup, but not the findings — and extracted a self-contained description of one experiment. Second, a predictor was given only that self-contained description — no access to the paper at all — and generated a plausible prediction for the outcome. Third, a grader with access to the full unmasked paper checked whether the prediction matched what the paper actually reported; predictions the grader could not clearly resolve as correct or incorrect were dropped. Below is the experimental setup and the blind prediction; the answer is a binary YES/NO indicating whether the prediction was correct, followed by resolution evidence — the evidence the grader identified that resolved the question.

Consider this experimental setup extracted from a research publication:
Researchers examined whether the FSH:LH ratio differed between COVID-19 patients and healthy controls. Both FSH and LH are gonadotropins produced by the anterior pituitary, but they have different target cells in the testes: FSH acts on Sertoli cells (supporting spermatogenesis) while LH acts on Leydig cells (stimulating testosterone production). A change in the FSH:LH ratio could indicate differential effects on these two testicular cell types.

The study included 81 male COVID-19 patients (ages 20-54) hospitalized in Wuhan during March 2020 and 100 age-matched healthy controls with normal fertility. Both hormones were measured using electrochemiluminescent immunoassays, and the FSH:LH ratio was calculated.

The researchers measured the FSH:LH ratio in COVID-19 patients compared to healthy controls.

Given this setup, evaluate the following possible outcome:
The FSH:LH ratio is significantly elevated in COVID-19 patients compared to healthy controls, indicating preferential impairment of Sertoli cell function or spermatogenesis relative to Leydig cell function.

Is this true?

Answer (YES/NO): NO